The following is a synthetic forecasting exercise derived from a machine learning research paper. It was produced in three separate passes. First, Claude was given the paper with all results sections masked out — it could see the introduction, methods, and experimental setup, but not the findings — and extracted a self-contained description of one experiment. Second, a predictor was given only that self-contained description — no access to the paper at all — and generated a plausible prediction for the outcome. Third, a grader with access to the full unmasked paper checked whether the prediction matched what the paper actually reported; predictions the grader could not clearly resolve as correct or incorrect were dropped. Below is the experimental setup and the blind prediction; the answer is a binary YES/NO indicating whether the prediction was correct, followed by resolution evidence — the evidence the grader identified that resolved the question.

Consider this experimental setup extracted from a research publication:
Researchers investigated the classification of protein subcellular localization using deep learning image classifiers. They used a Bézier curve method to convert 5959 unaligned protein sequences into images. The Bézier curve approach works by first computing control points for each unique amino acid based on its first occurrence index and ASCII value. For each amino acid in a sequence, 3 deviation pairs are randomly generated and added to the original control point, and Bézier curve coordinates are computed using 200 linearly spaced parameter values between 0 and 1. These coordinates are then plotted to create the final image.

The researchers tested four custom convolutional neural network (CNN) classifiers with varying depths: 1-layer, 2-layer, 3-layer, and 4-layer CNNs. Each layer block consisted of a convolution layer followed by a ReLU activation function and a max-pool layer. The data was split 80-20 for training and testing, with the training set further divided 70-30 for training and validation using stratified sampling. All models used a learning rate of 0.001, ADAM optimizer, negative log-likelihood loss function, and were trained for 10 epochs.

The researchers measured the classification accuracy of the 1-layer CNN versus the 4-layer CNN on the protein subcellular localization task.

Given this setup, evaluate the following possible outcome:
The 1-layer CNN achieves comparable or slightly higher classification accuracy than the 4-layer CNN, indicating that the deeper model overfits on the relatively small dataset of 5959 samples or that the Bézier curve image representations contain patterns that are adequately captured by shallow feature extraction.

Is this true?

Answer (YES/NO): YES